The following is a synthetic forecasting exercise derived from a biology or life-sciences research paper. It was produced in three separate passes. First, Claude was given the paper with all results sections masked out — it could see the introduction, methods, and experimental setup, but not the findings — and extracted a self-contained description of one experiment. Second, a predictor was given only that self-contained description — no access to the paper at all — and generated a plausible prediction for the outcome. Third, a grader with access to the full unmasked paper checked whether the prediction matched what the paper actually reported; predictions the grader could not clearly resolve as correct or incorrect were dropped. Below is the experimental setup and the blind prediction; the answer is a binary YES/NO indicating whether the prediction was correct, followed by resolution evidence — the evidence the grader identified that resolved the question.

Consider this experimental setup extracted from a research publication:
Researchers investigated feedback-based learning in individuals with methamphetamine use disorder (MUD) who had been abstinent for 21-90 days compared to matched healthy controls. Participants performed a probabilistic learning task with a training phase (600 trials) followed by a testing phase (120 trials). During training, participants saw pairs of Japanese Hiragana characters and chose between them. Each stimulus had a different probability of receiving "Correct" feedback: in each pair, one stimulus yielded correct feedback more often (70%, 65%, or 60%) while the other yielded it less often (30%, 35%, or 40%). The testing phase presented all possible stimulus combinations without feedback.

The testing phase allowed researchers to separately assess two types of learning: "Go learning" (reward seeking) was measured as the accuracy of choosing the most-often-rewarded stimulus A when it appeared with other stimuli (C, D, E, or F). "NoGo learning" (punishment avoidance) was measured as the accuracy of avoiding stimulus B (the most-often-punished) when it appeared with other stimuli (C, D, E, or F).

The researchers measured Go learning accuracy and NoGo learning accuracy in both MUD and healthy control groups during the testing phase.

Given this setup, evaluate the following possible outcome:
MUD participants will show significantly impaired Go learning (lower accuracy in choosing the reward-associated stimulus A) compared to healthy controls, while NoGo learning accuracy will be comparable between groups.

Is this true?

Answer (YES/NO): NO